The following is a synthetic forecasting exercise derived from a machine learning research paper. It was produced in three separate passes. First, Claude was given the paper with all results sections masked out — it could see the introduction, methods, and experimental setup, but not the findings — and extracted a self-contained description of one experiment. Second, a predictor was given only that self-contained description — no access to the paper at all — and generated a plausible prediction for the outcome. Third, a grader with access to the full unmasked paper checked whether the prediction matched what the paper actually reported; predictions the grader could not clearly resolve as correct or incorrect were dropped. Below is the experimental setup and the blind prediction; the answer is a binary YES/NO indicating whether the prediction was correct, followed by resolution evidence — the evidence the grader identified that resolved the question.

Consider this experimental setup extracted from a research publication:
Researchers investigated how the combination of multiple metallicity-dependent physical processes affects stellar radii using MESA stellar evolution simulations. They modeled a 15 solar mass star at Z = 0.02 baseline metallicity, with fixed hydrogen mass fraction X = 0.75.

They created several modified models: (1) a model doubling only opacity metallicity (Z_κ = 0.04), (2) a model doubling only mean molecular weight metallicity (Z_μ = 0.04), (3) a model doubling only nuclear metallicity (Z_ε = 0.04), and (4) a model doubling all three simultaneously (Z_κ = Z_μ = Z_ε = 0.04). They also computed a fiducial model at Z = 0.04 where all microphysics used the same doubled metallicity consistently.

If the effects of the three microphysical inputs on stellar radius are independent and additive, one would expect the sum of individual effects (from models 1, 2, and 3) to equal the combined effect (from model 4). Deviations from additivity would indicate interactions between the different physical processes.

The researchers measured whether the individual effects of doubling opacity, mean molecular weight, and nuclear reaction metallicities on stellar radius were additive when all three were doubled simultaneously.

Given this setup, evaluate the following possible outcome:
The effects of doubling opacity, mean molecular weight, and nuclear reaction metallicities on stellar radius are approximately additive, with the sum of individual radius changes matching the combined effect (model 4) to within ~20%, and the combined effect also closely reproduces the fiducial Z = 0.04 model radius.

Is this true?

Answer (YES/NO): YES